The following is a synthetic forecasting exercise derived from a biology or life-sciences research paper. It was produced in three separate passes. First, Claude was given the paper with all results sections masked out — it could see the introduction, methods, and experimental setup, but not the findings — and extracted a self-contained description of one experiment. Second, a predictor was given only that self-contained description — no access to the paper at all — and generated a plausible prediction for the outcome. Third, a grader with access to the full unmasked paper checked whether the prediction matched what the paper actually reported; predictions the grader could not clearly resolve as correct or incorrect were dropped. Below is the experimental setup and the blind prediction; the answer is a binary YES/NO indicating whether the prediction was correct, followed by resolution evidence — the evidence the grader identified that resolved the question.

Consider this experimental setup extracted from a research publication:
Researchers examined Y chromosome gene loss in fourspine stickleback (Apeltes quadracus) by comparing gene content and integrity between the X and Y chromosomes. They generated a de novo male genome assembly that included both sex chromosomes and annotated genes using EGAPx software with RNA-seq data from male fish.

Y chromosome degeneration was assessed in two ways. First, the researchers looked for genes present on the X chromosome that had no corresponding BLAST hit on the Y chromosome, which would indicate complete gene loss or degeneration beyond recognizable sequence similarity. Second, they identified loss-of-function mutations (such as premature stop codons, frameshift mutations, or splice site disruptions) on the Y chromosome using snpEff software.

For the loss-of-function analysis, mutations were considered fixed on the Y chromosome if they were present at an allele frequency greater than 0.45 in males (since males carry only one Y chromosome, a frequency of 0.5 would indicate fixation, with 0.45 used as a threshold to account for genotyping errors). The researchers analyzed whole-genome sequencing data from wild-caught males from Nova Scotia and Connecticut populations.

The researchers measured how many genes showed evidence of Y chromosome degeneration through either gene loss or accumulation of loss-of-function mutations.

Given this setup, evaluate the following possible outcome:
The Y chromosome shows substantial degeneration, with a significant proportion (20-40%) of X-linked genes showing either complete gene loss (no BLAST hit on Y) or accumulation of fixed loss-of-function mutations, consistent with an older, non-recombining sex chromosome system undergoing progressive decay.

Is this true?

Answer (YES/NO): NO